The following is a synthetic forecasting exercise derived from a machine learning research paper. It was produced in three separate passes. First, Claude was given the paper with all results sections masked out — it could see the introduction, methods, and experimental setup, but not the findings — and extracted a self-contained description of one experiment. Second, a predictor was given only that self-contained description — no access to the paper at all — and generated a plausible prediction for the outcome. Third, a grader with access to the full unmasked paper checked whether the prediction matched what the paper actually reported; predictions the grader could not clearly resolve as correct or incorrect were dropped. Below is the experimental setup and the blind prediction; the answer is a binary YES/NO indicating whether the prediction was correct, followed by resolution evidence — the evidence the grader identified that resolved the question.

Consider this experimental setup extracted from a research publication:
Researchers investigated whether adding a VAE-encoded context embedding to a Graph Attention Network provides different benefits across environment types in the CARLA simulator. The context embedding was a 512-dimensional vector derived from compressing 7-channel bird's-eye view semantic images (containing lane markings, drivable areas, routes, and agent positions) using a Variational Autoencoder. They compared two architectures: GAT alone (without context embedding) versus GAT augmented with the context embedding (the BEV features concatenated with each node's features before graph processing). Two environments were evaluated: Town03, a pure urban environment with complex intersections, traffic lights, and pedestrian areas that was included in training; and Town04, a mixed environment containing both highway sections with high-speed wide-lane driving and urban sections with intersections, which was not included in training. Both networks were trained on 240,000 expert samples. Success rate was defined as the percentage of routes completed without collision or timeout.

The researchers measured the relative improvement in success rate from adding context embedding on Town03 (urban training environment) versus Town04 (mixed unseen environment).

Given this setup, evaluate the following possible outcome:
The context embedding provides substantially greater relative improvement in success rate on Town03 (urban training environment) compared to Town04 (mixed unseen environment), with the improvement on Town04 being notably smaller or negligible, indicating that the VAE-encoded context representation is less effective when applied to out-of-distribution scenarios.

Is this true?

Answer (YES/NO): NO